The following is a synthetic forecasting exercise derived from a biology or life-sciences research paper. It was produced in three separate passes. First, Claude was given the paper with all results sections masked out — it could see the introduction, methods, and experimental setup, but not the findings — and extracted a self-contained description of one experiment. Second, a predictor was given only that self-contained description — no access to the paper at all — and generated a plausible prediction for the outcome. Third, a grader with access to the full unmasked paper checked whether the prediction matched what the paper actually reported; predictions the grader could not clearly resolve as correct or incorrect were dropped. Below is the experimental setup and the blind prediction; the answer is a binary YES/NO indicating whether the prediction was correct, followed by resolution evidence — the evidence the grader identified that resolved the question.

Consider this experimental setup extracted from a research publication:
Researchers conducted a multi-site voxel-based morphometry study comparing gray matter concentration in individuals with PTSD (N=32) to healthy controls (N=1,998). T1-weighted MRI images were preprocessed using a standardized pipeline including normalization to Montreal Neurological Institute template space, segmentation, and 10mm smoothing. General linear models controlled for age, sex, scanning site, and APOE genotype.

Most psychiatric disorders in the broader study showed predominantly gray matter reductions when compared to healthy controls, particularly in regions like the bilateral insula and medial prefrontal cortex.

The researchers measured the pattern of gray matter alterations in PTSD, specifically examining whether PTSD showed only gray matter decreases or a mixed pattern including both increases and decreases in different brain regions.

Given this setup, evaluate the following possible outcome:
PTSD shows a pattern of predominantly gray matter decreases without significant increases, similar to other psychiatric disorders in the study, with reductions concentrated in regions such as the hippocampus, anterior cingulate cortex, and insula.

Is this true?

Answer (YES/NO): NO